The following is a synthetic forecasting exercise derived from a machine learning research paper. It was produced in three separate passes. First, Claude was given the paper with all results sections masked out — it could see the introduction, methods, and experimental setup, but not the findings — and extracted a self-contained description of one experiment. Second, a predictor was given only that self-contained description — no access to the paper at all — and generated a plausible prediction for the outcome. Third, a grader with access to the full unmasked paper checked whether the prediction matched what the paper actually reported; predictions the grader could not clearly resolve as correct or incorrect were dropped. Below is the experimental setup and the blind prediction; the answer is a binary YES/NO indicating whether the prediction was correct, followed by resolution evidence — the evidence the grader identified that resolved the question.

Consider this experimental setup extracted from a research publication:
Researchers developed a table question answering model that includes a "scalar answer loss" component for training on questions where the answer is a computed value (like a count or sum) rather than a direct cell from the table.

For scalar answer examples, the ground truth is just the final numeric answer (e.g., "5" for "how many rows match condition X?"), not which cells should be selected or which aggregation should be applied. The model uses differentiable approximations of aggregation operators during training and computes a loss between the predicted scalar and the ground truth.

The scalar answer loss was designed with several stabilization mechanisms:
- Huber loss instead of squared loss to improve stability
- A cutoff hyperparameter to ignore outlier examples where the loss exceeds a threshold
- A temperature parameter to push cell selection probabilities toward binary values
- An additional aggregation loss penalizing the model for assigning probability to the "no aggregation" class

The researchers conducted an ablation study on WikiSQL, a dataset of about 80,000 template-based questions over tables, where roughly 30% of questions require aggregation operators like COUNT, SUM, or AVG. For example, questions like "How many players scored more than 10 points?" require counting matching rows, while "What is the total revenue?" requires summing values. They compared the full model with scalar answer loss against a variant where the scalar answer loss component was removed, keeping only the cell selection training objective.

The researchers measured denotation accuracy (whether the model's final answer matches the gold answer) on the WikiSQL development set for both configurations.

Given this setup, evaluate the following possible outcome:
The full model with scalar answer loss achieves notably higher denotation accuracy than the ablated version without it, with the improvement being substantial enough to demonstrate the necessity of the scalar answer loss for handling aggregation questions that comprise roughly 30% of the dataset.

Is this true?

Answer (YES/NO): NO